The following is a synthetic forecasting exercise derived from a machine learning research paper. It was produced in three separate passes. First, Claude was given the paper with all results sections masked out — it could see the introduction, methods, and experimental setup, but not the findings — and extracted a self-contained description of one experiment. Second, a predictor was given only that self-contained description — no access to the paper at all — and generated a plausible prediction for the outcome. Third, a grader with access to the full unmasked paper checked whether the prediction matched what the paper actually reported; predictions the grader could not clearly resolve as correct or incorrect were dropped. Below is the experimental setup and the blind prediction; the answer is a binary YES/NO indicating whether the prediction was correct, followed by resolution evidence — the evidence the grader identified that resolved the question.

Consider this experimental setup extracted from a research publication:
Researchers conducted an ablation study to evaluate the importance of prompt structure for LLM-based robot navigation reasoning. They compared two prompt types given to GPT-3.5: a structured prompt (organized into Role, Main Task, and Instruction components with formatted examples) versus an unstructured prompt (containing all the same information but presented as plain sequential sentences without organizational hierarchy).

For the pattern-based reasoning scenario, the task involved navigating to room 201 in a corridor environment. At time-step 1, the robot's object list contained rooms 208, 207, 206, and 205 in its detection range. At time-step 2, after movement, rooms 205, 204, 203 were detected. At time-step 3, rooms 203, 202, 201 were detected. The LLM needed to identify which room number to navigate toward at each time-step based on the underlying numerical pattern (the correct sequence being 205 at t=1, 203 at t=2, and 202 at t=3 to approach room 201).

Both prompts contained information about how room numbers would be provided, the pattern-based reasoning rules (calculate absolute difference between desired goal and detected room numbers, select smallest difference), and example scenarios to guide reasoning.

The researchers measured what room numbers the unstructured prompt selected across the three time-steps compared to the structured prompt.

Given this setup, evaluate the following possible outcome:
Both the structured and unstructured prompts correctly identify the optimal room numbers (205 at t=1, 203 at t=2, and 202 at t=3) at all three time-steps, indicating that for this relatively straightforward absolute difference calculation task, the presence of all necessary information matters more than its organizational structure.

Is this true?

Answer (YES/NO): NO